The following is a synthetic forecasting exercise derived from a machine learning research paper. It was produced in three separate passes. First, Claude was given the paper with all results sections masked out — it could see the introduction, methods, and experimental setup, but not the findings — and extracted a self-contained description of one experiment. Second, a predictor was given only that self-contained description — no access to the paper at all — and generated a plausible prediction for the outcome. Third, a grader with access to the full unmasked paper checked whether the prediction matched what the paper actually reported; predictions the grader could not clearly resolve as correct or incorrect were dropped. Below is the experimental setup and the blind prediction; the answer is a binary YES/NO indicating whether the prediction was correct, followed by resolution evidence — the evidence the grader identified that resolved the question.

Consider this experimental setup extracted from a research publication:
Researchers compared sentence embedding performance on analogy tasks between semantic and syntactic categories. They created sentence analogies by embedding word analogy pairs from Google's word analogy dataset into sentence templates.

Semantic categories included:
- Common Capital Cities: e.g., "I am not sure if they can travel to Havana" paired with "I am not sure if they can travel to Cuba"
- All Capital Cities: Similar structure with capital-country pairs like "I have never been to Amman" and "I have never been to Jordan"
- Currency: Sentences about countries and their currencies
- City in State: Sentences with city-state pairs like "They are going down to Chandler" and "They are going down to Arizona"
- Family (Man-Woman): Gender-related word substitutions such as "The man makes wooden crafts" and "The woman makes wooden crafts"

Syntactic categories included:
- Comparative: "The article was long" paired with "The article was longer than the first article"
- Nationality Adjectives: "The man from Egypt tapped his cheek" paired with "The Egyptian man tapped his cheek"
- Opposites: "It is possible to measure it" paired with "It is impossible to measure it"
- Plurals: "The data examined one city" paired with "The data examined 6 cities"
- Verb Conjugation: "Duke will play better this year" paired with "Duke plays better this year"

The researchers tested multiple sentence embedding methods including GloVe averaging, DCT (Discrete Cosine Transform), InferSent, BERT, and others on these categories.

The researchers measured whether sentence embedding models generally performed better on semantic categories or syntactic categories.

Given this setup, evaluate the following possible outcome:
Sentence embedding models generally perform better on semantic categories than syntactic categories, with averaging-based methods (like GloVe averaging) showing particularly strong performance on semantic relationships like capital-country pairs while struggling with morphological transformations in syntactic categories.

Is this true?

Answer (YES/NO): NO